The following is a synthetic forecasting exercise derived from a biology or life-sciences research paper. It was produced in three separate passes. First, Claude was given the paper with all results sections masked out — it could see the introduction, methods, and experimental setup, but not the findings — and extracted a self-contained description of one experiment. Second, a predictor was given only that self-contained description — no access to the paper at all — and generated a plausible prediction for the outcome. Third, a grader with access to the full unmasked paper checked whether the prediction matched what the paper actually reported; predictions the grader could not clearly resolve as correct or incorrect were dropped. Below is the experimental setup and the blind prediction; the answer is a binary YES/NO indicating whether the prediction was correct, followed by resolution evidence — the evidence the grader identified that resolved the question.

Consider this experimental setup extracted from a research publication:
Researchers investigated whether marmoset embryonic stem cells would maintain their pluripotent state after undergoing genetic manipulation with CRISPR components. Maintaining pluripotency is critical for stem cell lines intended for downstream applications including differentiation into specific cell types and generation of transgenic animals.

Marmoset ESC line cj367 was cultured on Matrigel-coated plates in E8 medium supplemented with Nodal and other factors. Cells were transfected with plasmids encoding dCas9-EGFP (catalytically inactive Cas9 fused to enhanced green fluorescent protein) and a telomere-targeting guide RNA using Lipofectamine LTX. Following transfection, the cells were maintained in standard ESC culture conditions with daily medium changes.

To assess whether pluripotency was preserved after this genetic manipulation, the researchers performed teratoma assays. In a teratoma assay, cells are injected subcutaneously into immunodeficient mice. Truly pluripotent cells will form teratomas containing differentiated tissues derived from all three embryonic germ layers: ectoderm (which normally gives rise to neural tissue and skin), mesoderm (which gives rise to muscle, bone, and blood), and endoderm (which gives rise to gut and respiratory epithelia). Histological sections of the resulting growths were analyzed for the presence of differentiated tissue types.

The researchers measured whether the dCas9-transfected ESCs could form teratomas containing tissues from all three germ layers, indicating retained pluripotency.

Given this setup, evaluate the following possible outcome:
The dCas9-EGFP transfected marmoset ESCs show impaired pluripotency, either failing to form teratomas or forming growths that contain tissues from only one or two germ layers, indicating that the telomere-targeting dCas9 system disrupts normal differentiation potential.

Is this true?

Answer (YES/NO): NO